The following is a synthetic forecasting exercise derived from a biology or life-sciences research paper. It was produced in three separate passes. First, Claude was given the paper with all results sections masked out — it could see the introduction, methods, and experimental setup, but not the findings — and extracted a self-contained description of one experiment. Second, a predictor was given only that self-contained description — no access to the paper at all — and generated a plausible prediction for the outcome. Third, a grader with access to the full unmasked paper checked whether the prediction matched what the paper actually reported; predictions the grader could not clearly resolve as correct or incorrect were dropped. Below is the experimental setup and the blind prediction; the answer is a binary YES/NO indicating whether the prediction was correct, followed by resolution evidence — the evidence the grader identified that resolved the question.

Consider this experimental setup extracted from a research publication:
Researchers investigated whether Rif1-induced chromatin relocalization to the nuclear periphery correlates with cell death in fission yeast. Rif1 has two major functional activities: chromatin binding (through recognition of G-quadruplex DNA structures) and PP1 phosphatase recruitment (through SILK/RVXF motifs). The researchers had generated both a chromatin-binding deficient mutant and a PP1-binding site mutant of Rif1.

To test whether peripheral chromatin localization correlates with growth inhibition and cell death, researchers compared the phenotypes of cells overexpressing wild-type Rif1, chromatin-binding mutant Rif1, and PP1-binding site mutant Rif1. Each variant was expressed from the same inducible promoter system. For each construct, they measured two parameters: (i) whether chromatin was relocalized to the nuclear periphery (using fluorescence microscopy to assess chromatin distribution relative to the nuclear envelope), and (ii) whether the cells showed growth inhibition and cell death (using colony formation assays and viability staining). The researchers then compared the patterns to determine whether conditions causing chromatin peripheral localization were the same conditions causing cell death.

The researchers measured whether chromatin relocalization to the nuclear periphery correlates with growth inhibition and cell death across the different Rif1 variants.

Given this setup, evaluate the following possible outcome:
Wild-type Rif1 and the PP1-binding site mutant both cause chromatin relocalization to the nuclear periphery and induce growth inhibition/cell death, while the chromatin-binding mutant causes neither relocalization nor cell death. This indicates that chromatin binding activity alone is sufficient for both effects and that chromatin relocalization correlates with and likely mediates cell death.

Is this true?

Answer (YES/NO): YES